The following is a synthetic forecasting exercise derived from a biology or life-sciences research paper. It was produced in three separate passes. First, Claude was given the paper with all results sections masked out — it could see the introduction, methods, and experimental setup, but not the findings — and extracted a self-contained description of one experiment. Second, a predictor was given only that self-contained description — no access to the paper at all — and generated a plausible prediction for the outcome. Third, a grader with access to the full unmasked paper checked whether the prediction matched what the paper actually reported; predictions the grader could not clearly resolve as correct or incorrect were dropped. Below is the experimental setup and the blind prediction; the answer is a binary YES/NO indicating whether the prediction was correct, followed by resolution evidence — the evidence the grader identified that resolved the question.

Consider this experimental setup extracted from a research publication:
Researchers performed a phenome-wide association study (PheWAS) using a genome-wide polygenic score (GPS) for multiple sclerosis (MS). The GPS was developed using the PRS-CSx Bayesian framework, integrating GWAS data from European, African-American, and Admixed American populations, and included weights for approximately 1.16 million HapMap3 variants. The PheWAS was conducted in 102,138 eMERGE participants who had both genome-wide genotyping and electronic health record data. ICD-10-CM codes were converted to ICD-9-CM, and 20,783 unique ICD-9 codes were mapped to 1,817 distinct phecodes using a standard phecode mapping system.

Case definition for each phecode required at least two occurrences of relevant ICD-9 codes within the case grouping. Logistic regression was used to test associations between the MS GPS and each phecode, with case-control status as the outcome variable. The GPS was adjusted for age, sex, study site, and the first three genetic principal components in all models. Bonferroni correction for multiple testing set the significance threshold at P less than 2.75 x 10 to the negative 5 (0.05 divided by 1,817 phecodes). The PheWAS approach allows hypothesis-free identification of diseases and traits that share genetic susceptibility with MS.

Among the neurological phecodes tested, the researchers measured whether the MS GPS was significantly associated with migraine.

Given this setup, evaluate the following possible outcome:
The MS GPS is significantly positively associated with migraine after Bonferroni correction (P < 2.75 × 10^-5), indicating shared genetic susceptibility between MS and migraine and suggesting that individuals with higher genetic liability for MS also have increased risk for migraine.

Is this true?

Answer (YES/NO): NO